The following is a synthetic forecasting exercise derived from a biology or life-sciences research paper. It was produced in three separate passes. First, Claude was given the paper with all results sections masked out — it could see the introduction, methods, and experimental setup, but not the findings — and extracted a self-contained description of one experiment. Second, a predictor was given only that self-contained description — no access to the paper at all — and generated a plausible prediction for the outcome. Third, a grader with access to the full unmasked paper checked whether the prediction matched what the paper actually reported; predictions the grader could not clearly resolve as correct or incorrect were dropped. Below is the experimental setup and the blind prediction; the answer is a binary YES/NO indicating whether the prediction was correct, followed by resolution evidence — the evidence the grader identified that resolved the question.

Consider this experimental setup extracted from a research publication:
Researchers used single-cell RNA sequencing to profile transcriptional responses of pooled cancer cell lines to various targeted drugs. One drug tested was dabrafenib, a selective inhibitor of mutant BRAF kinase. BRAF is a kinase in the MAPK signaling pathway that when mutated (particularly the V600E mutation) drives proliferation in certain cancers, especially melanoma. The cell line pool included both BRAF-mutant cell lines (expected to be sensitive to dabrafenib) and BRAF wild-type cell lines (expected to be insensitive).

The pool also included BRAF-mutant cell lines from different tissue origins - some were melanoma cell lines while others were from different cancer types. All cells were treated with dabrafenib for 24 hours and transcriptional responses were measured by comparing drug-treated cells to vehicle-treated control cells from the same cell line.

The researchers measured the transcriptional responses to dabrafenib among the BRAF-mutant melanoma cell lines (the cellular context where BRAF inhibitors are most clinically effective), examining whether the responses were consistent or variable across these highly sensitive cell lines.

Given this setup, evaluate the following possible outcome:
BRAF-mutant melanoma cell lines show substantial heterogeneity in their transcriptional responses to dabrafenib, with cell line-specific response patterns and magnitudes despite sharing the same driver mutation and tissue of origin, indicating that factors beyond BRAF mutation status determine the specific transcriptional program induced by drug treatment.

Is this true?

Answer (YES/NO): YES